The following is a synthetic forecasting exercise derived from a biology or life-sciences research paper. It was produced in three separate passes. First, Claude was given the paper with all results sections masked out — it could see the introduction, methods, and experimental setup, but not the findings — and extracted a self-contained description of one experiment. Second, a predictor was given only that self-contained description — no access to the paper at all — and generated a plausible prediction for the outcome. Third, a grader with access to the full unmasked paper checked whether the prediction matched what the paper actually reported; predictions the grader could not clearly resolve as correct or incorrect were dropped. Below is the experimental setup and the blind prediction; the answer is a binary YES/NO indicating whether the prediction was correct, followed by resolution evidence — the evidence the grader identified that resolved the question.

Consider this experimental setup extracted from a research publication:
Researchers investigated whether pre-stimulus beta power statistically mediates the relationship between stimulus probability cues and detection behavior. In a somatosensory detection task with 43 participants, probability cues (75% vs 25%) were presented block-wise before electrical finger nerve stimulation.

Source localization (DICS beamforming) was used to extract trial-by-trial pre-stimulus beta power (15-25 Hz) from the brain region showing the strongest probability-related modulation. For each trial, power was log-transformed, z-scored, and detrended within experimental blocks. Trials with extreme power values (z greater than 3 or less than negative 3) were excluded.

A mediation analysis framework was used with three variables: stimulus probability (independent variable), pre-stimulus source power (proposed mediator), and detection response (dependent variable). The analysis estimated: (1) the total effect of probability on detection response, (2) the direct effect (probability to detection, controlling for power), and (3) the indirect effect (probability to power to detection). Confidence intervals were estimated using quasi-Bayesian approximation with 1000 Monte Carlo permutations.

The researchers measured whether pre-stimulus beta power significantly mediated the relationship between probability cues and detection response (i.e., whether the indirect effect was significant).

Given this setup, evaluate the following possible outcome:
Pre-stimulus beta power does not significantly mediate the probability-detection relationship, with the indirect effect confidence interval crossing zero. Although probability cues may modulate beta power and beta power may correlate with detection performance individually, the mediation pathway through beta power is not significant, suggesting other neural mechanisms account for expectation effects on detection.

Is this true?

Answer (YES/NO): NO